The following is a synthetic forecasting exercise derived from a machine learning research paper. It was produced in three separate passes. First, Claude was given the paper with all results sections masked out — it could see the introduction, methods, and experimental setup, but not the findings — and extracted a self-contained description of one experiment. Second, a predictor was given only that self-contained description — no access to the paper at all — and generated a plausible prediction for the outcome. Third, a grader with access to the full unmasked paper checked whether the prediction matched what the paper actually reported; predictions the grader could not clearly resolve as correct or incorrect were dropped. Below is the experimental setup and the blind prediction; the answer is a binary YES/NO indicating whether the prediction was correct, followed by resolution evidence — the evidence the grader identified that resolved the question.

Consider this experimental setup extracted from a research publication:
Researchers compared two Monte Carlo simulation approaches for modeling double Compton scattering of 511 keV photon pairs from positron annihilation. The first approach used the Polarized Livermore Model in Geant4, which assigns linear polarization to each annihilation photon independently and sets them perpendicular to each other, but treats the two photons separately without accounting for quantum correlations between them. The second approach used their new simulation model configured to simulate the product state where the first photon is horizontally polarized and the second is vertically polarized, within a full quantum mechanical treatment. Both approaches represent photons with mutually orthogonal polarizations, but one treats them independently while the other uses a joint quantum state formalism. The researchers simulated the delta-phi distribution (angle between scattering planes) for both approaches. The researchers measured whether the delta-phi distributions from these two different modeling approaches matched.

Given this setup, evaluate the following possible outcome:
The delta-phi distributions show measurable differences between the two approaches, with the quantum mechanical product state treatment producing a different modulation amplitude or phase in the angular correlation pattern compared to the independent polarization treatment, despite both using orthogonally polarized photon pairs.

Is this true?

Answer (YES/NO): NO